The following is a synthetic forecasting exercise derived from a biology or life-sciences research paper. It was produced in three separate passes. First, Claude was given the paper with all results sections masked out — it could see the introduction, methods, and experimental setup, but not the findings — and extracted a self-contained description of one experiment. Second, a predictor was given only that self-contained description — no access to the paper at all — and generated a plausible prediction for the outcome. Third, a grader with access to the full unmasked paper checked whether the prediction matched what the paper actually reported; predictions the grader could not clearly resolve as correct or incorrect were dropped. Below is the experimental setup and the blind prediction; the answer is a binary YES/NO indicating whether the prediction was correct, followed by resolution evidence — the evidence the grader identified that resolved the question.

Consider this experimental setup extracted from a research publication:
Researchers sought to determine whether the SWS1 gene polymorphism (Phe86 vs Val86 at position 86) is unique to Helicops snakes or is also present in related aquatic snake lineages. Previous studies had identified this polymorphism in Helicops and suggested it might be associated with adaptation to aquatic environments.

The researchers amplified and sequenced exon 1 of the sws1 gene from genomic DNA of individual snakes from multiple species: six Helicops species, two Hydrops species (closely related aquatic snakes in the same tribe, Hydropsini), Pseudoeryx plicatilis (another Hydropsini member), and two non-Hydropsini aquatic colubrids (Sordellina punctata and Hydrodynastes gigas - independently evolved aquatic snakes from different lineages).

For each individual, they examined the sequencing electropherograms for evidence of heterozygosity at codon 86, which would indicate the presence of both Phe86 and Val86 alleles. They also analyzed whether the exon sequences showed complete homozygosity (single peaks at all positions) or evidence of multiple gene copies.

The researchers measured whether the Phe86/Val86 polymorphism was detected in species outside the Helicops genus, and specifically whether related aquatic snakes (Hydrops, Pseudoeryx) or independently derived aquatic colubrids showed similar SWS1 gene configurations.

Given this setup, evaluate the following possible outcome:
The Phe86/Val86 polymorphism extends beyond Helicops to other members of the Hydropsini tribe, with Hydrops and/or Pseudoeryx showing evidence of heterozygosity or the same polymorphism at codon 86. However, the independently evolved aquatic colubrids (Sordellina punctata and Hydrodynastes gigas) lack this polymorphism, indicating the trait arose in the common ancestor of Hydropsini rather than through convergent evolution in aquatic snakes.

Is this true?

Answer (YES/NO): NO